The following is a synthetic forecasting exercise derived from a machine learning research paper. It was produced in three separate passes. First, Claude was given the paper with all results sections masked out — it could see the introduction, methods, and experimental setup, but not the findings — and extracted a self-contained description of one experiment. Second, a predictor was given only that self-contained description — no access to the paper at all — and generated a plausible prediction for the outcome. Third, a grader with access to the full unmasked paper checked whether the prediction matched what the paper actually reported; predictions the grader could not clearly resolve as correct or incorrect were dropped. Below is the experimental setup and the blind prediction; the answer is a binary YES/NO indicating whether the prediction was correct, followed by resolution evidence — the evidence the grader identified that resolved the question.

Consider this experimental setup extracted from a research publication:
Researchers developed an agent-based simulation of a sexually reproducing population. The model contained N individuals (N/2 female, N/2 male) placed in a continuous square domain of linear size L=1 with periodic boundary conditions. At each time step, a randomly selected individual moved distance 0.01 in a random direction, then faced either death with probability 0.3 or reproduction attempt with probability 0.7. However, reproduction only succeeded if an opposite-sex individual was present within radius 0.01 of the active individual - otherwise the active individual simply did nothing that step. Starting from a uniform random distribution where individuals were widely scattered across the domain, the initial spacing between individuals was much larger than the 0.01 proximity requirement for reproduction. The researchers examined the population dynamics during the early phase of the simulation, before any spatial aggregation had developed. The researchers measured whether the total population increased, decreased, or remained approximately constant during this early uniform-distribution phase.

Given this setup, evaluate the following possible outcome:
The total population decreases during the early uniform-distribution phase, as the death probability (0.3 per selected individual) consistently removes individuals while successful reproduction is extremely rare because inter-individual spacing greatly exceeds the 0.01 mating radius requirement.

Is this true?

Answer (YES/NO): YES